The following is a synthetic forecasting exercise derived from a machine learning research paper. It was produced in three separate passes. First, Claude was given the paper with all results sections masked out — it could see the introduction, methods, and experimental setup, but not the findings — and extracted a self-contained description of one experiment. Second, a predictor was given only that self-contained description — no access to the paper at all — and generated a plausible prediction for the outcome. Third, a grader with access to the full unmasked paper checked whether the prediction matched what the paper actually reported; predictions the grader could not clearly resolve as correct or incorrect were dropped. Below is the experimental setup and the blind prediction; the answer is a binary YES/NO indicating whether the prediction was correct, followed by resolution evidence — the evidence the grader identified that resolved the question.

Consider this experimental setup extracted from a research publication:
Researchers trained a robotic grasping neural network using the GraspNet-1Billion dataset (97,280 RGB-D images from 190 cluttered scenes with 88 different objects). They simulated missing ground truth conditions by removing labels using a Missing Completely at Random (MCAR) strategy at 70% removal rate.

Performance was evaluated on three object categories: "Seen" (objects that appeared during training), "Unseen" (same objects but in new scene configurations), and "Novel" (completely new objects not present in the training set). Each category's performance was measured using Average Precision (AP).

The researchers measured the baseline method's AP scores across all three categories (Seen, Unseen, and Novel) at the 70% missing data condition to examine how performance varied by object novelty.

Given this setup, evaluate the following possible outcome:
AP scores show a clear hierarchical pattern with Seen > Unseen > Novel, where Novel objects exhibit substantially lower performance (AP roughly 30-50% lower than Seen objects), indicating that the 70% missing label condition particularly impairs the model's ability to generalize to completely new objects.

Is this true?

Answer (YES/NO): NO